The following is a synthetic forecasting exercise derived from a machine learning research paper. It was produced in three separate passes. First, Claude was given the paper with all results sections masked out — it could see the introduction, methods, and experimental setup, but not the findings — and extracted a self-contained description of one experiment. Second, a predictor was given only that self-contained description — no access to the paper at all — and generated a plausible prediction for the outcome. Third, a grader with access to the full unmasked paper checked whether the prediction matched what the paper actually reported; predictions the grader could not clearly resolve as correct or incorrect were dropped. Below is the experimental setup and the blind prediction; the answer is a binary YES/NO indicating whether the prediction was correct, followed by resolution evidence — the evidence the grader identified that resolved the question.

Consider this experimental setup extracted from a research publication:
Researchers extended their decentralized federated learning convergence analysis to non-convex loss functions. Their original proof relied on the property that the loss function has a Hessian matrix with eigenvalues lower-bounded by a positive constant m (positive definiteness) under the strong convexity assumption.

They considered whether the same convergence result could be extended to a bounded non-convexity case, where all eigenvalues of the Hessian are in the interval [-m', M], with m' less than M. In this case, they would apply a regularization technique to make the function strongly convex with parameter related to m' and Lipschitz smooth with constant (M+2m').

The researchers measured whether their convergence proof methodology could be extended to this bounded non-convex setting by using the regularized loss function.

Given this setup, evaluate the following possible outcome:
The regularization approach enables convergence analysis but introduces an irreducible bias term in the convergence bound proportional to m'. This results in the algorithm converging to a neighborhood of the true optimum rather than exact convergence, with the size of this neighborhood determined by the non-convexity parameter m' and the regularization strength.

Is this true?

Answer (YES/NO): NO